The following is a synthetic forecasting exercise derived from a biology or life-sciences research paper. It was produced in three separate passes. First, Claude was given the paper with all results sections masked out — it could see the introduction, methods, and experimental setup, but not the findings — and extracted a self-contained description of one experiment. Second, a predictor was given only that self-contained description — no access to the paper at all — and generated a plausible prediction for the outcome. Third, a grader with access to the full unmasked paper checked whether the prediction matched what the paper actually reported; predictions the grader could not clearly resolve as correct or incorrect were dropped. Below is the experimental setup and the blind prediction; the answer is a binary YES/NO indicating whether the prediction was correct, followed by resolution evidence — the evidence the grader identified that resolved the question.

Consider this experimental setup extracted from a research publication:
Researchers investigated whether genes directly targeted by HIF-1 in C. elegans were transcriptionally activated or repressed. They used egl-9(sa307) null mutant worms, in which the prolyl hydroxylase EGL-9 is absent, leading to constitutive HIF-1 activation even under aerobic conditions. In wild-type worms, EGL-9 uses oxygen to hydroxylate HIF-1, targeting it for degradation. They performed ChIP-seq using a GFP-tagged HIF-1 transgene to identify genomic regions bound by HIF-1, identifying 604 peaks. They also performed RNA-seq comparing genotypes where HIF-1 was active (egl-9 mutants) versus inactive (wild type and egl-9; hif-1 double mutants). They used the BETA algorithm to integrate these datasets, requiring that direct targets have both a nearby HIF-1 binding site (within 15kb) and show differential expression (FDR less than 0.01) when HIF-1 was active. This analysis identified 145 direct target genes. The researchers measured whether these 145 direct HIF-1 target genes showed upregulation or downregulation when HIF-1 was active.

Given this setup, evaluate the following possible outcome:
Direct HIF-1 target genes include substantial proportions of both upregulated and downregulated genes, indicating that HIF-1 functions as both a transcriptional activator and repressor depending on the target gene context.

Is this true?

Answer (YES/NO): NO